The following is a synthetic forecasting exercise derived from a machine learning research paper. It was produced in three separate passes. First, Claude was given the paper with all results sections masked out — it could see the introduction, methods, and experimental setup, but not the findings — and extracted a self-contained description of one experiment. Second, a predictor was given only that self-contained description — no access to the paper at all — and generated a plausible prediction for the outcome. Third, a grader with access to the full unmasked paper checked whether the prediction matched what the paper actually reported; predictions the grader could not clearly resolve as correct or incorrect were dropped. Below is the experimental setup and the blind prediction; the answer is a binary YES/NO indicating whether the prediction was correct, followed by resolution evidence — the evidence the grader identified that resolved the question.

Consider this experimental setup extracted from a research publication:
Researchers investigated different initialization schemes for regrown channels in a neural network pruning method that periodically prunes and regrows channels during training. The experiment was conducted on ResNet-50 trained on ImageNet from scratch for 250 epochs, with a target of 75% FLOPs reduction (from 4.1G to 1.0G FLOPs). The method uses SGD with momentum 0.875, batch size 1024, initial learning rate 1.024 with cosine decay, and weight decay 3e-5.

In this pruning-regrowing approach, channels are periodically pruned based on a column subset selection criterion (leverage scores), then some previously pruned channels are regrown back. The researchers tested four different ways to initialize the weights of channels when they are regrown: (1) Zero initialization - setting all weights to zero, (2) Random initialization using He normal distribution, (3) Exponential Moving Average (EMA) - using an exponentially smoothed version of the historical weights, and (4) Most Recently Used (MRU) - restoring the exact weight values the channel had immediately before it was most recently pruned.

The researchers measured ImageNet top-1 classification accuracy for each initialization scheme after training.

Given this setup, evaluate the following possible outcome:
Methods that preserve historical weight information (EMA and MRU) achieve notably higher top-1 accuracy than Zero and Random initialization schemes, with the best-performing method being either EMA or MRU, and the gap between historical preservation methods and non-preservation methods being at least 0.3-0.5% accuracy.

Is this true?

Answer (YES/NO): YES